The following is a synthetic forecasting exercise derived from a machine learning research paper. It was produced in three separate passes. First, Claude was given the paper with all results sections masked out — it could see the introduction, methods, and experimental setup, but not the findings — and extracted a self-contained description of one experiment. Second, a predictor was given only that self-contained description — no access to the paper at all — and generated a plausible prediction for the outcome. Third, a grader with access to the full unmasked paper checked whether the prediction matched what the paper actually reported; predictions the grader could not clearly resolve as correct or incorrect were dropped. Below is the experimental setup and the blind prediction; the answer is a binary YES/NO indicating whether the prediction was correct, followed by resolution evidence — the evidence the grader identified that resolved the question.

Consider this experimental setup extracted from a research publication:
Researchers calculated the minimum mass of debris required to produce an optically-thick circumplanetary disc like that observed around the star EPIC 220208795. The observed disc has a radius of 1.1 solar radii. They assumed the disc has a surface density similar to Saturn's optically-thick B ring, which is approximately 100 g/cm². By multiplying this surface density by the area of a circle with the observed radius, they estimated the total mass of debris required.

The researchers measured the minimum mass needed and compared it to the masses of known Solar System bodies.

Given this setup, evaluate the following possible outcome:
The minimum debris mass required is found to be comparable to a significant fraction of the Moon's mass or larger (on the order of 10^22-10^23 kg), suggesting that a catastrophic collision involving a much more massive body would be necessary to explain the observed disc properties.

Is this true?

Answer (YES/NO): NO